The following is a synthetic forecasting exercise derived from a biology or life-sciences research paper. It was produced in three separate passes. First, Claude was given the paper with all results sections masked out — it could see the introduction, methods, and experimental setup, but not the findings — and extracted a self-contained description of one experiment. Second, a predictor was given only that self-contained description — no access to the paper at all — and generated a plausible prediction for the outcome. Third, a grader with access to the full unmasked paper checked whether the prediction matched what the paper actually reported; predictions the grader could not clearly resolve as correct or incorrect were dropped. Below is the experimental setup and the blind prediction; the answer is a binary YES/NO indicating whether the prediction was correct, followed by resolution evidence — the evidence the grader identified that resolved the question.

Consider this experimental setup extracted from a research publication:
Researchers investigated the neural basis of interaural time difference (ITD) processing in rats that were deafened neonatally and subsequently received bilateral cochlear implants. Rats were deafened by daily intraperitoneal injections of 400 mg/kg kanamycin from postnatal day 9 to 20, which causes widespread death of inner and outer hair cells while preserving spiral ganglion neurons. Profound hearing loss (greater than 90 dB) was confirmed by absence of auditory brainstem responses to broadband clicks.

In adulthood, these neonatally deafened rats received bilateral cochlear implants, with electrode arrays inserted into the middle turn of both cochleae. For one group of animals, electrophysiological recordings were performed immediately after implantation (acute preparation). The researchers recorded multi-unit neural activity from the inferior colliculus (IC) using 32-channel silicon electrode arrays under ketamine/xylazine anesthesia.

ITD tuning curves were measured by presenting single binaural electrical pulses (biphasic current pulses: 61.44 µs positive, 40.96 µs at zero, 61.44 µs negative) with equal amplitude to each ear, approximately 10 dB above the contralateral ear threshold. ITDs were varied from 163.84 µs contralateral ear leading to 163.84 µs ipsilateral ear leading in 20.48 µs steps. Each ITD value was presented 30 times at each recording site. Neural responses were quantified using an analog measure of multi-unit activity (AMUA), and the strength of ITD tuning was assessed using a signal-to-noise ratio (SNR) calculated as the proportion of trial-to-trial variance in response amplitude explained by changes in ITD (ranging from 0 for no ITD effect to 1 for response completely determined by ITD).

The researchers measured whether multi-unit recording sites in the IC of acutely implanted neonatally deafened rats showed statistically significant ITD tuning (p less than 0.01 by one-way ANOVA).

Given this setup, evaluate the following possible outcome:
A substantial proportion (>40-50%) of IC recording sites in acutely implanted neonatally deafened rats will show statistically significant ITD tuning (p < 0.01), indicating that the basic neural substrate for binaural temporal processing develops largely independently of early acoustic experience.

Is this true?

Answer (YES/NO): YES